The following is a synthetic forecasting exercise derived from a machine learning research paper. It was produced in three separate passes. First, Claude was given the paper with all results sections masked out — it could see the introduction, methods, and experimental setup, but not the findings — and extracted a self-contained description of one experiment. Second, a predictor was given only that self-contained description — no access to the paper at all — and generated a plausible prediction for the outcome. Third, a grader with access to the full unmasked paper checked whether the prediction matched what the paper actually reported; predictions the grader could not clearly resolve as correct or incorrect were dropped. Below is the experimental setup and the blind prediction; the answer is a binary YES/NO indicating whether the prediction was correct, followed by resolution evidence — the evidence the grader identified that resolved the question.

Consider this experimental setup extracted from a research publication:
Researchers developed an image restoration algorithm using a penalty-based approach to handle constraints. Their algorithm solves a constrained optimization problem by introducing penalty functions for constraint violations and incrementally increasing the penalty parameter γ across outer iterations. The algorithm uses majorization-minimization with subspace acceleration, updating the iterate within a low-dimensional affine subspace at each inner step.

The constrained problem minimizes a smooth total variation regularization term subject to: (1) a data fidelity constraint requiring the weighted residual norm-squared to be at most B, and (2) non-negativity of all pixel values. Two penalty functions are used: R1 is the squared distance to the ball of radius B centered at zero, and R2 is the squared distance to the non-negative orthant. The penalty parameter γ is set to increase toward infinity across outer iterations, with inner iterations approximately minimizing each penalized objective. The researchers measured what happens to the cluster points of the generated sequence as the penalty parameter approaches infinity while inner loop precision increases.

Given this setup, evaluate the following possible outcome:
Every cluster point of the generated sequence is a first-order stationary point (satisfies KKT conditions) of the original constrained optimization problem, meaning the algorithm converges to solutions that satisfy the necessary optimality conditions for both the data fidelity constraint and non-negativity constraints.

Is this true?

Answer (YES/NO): YES